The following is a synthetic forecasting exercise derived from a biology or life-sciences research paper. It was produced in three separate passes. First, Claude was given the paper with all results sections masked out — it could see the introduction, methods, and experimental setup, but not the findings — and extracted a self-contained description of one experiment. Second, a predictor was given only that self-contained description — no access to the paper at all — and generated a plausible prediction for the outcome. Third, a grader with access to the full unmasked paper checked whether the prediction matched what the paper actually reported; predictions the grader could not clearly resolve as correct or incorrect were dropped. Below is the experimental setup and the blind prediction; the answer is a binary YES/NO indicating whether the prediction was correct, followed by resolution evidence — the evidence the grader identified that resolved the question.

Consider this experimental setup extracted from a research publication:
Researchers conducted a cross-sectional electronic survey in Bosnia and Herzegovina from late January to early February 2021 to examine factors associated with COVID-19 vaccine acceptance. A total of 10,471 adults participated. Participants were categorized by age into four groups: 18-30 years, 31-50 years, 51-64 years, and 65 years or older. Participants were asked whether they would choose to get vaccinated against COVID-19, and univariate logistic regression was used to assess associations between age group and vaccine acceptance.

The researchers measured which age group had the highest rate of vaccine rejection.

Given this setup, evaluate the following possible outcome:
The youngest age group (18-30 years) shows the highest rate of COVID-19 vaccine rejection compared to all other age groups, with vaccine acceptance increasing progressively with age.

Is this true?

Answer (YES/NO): YES